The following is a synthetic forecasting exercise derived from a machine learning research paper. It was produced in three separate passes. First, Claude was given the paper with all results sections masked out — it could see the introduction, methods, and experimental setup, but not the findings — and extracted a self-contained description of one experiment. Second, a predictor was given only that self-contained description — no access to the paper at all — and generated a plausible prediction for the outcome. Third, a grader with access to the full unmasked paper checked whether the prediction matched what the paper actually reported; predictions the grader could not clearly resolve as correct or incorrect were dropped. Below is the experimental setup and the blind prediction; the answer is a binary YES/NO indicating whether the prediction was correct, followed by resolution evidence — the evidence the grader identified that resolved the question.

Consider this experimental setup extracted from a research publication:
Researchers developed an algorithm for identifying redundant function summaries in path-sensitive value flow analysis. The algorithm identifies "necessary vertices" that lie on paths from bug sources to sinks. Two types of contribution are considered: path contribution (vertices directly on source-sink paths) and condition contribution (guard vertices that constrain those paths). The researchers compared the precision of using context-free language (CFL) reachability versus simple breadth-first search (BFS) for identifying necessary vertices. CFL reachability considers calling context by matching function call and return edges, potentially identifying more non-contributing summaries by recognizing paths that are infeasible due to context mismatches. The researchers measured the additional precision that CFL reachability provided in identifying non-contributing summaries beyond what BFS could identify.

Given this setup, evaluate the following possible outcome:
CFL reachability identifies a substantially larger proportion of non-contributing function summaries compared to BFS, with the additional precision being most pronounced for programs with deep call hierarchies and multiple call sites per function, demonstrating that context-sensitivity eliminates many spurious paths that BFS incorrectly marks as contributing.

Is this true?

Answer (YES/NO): NO